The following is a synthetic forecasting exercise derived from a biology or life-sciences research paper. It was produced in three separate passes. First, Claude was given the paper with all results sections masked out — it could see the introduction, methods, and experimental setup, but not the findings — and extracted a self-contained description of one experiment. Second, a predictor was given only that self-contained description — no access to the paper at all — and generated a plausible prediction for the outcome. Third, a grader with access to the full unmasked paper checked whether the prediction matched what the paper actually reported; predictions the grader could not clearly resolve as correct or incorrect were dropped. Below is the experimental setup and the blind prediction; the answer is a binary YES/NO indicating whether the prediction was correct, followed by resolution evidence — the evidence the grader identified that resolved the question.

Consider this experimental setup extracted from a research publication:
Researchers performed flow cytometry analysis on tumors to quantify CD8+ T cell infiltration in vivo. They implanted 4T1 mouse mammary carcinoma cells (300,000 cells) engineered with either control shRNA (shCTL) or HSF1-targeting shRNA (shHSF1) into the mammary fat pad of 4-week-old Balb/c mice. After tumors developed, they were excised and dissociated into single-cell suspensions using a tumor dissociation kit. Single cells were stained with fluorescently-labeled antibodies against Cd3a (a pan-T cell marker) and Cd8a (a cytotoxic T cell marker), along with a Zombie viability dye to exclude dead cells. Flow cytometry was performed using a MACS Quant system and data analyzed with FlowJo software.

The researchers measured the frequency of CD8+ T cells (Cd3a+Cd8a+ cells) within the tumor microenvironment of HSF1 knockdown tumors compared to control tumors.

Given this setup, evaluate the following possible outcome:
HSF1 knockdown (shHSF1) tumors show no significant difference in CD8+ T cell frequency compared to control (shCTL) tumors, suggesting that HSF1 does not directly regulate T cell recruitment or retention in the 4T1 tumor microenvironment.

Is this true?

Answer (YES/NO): NO